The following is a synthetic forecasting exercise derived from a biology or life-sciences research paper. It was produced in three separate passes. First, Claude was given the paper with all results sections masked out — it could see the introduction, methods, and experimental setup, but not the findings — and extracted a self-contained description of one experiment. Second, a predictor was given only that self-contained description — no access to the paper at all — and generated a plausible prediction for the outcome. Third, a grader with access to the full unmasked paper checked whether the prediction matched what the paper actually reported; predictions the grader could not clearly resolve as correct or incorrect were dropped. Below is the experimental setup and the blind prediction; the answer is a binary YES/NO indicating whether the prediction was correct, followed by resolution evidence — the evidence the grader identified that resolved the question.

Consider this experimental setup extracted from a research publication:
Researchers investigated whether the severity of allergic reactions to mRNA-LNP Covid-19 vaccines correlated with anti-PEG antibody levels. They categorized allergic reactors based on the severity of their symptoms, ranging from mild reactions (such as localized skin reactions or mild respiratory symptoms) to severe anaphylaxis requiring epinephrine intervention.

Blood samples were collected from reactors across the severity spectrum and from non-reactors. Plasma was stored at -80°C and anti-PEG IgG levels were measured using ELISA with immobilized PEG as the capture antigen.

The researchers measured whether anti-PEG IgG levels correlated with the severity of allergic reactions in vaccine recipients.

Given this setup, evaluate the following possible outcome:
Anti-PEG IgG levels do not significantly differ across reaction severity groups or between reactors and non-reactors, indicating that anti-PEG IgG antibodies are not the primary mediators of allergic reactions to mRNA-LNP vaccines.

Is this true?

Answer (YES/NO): NO